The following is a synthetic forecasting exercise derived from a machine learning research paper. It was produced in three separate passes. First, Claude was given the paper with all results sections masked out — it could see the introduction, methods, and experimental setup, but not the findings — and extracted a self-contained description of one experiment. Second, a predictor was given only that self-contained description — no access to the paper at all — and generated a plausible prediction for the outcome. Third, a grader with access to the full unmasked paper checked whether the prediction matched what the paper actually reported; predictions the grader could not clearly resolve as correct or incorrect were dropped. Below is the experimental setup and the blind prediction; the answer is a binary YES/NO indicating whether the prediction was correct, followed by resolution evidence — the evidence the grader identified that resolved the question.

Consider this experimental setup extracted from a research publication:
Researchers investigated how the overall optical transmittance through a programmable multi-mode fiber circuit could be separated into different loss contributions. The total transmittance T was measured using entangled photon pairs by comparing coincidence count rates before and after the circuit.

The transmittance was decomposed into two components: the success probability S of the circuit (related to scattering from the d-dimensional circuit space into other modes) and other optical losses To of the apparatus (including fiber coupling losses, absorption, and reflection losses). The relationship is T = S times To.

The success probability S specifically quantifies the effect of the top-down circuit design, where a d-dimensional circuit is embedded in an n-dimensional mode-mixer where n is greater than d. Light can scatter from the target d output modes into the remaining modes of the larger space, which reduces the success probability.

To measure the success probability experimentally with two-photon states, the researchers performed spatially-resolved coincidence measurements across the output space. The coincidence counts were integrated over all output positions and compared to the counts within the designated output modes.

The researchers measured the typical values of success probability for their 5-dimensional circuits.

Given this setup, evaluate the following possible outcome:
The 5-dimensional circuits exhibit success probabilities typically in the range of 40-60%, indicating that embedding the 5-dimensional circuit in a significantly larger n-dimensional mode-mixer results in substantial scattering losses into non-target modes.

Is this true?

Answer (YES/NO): NO